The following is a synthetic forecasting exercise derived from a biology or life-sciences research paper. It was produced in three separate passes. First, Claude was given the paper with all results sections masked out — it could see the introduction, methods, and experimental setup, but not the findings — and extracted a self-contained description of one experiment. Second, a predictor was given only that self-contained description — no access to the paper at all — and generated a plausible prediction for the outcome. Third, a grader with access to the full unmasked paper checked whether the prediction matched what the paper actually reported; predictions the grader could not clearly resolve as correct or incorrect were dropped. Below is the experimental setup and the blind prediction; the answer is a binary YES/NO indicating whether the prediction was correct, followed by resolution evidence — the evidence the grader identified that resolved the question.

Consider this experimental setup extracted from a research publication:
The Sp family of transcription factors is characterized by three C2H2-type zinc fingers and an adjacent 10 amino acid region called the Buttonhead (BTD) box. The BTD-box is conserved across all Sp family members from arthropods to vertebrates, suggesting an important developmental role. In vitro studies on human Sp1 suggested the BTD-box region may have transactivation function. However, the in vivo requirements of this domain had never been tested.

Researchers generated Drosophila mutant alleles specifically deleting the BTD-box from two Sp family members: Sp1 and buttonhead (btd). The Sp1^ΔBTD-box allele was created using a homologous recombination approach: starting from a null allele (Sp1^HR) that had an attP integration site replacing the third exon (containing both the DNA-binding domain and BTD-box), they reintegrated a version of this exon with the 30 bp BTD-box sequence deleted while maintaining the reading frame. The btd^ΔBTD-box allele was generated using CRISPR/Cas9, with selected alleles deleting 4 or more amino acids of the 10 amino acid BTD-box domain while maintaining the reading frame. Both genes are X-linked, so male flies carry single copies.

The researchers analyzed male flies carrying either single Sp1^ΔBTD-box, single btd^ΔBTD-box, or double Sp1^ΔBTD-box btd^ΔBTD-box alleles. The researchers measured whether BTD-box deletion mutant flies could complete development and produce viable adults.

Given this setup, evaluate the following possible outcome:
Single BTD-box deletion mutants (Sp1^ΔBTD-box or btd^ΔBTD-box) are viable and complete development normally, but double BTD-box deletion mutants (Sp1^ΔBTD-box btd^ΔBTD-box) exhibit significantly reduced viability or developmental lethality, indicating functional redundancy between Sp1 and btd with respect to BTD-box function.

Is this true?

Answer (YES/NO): YES